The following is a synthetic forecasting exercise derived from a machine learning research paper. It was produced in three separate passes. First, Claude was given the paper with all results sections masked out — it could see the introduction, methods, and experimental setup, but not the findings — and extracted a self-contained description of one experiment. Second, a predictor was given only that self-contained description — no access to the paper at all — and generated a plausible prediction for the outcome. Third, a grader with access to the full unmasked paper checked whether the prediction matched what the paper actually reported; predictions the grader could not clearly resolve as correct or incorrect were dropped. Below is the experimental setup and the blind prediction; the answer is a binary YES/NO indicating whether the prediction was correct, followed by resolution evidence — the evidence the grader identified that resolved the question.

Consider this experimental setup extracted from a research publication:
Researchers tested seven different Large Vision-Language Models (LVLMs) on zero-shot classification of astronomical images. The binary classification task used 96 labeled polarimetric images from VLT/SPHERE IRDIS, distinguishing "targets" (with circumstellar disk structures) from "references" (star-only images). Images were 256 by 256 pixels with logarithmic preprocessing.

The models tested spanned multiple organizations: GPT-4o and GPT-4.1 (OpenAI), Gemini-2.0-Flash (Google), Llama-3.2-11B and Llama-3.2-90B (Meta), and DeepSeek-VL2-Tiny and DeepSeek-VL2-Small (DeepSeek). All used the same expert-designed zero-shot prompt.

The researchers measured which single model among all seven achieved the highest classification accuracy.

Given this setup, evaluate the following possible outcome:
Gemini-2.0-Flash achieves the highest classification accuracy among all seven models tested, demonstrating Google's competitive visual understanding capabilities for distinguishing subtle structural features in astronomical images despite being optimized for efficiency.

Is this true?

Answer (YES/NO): YES